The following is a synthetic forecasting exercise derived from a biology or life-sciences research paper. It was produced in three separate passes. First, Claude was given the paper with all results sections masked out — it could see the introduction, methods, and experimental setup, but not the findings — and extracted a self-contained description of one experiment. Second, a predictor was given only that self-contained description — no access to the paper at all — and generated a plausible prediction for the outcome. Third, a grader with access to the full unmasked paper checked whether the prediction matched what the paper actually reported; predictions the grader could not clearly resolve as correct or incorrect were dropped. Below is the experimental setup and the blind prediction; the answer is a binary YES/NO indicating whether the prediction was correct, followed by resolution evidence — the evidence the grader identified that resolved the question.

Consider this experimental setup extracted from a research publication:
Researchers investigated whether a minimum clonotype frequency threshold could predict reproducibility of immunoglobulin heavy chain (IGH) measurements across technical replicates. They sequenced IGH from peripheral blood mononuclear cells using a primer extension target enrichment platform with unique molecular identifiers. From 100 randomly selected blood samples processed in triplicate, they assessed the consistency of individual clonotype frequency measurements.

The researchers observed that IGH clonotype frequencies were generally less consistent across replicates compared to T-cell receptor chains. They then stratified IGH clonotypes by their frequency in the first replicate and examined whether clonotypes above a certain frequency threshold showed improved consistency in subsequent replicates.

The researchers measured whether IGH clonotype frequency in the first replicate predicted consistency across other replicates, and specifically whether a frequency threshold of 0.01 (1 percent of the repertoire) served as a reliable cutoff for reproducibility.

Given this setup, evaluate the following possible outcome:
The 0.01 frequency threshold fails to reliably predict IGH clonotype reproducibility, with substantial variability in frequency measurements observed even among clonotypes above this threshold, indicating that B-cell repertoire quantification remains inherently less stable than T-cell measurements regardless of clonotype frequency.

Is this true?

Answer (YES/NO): NO